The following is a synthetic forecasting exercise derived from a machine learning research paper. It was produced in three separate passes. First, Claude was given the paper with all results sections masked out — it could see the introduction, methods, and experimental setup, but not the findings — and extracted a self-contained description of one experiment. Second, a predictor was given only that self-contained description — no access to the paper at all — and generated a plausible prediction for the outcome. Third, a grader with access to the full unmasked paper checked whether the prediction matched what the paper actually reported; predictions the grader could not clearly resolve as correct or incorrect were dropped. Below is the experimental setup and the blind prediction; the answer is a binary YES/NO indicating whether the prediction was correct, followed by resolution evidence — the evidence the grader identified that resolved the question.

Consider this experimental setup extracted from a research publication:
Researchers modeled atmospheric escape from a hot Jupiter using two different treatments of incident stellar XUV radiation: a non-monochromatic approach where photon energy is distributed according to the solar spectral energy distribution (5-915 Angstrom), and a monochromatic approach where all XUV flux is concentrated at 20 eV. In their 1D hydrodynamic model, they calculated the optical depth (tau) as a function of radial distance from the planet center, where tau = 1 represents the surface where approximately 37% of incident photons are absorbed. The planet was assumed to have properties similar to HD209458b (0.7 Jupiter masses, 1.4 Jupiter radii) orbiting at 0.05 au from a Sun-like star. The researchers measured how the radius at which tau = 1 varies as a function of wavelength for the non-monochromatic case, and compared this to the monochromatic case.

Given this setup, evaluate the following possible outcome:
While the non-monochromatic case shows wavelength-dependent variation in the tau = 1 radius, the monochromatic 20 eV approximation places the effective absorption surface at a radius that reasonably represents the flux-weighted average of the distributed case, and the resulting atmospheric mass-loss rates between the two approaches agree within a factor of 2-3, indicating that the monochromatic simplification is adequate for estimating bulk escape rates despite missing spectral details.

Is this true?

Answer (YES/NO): YES